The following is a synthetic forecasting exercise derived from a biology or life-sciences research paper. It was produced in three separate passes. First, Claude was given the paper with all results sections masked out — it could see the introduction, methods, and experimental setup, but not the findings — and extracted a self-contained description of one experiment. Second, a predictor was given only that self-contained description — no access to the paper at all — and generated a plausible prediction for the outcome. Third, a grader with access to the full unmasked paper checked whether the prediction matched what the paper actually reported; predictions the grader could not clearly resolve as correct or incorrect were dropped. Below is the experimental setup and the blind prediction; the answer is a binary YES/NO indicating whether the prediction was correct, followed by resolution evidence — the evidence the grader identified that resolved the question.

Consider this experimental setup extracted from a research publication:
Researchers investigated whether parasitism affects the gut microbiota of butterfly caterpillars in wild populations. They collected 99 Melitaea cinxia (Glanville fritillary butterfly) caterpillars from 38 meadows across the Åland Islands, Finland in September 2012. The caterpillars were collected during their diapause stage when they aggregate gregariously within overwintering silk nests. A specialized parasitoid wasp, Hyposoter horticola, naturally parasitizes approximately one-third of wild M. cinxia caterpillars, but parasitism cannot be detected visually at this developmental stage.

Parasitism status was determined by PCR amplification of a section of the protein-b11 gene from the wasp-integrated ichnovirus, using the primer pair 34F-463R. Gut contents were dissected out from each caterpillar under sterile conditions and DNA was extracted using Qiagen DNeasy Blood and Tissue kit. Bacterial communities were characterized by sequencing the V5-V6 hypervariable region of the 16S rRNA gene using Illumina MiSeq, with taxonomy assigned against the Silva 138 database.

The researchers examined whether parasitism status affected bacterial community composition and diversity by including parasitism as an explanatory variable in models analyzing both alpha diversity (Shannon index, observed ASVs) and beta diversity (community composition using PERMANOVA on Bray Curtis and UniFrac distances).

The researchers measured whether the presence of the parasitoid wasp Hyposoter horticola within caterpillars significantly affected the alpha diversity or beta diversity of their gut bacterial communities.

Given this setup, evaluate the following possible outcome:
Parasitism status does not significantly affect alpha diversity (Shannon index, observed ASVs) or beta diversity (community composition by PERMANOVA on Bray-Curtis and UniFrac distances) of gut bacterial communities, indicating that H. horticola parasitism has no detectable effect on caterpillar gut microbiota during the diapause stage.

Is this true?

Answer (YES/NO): YES